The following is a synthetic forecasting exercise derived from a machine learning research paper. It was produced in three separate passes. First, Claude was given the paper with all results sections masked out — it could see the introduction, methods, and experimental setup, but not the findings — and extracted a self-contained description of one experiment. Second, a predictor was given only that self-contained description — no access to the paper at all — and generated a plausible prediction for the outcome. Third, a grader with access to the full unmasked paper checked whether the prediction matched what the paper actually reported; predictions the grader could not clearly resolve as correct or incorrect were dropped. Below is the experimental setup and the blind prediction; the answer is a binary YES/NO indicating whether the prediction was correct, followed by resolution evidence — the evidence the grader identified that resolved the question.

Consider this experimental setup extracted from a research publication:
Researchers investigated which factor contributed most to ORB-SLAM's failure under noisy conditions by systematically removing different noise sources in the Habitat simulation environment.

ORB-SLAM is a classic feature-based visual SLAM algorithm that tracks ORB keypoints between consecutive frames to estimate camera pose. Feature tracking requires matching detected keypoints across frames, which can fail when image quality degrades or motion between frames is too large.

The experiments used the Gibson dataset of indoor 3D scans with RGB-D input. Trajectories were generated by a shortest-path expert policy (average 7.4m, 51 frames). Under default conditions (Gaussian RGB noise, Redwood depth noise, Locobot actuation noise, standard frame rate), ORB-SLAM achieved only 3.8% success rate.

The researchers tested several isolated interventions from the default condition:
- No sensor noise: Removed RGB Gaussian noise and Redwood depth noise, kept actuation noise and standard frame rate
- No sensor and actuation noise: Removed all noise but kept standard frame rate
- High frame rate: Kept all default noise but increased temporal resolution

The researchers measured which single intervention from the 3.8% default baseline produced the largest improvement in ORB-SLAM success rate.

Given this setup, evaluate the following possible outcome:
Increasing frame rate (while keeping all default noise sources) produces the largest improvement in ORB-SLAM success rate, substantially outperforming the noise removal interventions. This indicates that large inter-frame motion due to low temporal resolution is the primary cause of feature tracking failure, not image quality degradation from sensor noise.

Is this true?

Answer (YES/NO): YES